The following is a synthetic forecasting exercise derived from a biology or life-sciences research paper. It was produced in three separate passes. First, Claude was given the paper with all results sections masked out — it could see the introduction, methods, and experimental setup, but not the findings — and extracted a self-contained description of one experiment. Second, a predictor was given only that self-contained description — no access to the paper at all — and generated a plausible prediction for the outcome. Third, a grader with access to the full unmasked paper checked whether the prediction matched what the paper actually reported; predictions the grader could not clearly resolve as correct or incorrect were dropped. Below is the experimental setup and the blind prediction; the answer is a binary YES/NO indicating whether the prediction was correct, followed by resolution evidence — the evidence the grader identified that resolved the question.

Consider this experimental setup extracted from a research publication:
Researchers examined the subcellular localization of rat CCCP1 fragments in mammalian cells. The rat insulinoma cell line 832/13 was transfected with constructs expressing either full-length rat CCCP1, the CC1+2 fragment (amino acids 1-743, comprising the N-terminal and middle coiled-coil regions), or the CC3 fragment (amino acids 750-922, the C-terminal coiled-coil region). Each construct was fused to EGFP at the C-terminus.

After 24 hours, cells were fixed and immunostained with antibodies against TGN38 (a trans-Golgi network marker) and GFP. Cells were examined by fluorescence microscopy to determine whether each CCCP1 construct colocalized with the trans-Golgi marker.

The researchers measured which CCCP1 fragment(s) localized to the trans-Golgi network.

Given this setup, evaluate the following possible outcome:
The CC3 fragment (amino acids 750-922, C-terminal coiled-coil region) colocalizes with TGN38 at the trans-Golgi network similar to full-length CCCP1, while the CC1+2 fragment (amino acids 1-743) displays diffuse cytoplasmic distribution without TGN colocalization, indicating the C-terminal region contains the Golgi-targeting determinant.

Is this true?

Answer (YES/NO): YES